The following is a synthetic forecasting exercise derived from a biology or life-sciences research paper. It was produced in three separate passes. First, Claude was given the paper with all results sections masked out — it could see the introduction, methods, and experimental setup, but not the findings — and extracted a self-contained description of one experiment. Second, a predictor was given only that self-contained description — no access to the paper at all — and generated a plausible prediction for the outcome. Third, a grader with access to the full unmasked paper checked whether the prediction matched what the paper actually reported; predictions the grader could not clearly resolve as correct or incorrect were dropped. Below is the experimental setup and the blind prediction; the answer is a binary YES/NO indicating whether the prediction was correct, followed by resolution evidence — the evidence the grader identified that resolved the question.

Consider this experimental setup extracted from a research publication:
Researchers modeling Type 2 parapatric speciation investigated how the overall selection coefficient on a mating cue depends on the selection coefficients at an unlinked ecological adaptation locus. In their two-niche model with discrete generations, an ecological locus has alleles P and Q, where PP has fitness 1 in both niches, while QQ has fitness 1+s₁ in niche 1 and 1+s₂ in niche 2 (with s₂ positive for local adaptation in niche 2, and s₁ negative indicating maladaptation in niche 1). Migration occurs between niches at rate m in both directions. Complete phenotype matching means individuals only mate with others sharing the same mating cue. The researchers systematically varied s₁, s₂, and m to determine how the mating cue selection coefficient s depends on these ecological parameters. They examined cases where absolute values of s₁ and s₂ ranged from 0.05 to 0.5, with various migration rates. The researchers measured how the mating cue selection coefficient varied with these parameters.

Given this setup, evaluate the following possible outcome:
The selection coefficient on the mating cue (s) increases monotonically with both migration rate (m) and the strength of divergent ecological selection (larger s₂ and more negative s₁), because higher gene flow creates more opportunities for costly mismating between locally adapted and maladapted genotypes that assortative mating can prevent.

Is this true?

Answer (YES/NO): NO